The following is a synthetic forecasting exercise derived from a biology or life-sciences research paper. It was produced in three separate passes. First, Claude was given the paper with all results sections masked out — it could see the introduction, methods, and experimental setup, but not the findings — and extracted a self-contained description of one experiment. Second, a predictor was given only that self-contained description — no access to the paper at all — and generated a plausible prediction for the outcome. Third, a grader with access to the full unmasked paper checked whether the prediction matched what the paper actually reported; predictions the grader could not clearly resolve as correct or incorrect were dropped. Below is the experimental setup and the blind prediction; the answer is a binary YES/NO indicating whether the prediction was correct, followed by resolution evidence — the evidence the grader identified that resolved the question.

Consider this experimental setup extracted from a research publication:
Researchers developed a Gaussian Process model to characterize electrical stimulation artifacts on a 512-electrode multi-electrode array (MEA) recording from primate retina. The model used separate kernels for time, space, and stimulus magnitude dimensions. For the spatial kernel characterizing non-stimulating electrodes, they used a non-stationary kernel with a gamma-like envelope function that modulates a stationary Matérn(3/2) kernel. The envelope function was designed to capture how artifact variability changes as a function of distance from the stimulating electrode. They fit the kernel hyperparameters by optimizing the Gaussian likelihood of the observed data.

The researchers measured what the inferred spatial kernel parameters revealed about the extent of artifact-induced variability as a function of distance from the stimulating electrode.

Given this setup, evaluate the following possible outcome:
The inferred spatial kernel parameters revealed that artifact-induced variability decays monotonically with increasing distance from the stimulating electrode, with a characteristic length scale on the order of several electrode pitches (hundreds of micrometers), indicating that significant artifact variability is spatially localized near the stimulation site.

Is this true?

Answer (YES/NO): NO